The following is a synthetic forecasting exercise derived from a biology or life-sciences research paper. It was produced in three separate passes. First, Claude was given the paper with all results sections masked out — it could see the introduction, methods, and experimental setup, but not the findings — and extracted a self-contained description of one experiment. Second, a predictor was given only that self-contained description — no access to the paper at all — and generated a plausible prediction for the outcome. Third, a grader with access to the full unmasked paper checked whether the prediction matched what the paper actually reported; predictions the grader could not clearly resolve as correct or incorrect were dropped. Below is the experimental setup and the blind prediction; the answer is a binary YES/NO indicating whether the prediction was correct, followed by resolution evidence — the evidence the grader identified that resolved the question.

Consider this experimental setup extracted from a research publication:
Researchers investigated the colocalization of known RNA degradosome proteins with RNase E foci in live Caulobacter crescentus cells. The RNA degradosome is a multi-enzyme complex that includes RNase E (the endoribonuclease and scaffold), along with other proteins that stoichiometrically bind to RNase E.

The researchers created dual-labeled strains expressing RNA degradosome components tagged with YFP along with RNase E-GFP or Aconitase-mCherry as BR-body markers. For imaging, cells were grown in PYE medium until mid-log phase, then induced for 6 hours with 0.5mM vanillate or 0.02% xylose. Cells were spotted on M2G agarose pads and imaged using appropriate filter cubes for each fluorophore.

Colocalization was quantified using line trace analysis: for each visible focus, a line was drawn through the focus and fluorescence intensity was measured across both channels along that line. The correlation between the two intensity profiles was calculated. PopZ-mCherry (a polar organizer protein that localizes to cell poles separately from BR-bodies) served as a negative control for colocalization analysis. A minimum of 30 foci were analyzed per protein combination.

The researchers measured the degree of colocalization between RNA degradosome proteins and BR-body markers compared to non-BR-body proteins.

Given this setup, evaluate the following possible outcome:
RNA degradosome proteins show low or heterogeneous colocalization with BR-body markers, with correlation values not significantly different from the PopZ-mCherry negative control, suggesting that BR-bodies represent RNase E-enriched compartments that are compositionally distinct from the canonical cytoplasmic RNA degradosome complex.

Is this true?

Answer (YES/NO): NO